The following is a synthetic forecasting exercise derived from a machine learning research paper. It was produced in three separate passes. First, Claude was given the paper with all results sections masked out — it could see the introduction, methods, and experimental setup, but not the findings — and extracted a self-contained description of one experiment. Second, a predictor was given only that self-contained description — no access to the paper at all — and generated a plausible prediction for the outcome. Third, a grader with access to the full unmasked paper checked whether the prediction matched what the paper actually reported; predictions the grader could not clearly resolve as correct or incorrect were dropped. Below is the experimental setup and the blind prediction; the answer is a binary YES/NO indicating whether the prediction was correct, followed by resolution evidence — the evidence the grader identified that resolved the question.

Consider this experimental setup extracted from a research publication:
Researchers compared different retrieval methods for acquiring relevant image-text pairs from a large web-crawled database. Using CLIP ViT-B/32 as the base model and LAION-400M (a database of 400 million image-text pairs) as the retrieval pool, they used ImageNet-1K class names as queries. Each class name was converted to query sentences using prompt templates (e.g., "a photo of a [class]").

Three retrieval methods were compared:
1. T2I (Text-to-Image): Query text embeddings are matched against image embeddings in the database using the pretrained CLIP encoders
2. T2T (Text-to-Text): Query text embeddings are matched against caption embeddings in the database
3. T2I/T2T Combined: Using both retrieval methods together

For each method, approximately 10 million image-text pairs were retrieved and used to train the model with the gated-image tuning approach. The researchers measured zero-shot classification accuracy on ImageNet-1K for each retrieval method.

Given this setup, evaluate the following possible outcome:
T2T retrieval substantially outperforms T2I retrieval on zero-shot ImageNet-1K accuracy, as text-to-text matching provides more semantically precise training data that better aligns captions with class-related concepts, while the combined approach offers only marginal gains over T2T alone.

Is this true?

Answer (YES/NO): NO